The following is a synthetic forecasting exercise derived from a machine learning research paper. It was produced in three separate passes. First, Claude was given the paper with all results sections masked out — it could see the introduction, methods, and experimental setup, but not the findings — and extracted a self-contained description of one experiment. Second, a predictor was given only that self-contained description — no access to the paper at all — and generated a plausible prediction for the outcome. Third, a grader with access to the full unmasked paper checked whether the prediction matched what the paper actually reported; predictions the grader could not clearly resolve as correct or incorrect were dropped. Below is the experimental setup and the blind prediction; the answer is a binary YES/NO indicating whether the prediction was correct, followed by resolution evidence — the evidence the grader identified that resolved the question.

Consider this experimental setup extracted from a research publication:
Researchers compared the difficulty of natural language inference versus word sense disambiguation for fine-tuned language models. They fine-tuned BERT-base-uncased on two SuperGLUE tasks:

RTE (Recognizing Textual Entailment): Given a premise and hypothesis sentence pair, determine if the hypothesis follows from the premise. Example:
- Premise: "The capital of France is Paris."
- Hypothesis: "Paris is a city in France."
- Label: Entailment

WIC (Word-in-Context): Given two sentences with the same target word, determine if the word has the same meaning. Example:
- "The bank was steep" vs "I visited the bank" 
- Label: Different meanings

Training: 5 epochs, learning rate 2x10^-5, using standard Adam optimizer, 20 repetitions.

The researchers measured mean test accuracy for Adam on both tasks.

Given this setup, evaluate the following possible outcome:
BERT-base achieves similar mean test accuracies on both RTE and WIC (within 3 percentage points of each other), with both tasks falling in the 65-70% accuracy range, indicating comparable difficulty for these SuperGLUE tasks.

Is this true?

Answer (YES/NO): YES